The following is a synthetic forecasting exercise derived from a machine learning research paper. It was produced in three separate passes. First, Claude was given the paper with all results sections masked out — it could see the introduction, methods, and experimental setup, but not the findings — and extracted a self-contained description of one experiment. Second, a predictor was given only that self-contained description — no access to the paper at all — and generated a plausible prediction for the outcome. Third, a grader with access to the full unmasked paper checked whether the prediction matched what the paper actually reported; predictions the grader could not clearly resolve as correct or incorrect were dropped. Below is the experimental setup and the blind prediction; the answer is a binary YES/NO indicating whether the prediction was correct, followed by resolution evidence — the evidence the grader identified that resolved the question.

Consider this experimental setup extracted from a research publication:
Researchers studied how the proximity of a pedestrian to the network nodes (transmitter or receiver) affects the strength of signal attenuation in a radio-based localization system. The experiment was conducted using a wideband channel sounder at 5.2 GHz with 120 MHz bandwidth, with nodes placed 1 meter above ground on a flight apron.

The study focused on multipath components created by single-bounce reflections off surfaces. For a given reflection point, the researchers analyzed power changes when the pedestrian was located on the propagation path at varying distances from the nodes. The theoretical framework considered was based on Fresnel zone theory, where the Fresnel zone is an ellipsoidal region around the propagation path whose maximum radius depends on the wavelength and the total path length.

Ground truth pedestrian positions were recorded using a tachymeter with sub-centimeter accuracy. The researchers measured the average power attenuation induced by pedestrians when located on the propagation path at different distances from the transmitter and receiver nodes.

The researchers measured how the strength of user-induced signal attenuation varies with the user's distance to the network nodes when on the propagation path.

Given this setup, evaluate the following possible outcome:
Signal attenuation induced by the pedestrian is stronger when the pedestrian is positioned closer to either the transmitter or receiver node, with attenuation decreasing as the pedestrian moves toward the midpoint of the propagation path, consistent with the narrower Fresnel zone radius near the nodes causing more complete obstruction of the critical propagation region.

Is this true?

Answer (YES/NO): YES